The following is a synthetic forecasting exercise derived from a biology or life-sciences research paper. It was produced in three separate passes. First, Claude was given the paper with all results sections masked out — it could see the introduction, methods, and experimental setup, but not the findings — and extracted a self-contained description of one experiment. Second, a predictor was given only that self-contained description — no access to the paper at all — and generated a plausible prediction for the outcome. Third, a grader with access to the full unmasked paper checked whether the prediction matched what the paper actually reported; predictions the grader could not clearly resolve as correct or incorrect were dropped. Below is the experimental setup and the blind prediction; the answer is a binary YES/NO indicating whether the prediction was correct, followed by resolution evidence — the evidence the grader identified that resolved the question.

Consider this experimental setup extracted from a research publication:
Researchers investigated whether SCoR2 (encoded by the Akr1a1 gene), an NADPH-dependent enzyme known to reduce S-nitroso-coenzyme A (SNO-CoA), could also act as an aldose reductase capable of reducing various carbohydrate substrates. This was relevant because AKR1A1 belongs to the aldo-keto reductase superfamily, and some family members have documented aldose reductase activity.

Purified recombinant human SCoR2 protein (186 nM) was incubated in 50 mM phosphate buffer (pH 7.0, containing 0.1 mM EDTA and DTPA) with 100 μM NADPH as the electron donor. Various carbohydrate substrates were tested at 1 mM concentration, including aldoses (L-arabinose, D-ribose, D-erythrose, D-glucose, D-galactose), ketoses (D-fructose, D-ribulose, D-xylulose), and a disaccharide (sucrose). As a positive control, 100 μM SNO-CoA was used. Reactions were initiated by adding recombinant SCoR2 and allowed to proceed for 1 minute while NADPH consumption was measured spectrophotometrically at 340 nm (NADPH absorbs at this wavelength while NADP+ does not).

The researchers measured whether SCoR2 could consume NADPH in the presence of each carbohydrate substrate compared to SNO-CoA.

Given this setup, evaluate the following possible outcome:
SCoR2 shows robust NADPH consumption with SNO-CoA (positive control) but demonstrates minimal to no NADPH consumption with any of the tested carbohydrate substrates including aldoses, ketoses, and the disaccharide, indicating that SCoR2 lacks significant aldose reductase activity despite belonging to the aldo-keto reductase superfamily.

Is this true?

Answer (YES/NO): YES